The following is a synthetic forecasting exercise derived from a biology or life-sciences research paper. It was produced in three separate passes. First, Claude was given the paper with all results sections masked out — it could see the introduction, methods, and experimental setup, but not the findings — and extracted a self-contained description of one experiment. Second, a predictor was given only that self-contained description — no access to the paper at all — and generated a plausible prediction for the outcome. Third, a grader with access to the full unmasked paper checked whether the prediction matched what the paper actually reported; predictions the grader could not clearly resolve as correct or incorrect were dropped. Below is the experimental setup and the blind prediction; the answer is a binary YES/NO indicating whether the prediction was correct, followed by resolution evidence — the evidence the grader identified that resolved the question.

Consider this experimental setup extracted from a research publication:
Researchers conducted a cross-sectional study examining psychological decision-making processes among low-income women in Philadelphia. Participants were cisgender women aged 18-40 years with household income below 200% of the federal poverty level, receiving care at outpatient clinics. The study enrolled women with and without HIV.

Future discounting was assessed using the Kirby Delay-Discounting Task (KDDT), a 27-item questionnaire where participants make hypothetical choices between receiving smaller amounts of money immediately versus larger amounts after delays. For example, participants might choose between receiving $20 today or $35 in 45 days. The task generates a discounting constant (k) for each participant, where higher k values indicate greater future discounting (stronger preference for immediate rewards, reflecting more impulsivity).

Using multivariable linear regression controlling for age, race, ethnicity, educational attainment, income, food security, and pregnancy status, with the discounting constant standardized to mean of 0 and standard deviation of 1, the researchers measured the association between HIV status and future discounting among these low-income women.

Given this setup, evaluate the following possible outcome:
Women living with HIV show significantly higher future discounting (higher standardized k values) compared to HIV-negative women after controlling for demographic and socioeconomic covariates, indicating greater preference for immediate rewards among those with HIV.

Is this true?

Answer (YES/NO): NO